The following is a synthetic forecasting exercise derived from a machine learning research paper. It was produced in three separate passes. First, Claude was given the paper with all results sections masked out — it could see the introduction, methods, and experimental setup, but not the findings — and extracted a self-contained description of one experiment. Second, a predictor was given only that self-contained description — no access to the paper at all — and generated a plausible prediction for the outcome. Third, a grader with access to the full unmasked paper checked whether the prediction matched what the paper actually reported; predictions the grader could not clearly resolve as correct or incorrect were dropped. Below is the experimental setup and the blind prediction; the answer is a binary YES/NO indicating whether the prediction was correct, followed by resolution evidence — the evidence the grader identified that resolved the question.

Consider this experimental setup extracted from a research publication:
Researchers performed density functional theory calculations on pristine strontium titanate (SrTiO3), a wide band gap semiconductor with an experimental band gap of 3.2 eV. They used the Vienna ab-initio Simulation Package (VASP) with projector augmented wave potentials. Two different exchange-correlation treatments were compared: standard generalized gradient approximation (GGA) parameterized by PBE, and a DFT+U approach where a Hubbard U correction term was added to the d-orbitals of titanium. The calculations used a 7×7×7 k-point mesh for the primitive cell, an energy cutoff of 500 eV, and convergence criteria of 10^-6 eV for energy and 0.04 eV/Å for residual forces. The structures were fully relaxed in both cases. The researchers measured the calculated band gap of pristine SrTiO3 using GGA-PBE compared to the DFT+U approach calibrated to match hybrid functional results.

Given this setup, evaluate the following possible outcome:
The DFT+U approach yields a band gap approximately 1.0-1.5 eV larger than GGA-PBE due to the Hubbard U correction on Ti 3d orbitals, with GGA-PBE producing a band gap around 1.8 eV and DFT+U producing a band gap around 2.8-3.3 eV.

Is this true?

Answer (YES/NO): NO